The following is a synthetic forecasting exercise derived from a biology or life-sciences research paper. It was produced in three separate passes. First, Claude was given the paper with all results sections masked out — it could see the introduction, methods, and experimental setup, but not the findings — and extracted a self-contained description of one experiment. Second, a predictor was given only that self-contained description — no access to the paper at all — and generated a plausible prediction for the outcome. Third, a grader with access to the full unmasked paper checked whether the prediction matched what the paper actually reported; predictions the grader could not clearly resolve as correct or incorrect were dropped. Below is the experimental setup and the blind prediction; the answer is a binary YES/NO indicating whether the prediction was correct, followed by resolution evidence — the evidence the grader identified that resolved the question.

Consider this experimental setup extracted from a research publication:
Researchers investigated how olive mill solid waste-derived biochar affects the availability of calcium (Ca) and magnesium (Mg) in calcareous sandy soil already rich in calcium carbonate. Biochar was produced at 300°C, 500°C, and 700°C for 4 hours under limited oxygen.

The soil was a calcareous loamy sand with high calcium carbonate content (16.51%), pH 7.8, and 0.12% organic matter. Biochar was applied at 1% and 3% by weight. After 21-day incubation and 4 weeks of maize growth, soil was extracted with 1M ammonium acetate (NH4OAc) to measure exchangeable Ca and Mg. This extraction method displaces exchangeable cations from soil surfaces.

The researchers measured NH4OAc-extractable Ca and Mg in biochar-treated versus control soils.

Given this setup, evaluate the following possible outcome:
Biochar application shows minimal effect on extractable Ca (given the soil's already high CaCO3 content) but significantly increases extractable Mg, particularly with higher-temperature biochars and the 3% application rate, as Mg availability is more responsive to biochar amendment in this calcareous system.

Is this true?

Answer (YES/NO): NO